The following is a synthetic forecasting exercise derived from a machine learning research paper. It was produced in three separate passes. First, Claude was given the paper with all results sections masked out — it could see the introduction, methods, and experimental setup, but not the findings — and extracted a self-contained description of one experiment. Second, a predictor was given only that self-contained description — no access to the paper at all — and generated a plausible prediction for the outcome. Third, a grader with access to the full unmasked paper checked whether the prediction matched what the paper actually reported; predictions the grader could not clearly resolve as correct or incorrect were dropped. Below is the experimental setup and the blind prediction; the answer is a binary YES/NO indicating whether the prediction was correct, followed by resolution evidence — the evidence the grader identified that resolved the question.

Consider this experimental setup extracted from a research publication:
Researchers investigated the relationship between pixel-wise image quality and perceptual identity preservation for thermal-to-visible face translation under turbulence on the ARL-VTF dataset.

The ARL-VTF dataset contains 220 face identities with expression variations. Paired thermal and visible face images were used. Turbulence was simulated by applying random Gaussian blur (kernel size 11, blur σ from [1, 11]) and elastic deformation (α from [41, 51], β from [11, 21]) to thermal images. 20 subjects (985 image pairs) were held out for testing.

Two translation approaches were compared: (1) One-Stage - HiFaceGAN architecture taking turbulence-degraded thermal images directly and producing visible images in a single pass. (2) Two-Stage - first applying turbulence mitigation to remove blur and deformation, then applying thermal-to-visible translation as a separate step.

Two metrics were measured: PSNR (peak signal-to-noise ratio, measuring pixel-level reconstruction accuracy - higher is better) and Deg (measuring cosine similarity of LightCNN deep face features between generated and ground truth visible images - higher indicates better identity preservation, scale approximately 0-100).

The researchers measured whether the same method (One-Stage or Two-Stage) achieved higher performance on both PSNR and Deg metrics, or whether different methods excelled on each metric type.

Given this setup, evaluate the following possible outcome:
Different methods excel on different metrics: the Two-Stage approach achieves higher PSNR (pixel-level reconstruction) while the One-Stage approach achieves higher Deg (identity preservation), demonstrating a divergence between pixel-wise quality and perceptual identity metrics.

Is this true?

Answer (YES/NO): NO